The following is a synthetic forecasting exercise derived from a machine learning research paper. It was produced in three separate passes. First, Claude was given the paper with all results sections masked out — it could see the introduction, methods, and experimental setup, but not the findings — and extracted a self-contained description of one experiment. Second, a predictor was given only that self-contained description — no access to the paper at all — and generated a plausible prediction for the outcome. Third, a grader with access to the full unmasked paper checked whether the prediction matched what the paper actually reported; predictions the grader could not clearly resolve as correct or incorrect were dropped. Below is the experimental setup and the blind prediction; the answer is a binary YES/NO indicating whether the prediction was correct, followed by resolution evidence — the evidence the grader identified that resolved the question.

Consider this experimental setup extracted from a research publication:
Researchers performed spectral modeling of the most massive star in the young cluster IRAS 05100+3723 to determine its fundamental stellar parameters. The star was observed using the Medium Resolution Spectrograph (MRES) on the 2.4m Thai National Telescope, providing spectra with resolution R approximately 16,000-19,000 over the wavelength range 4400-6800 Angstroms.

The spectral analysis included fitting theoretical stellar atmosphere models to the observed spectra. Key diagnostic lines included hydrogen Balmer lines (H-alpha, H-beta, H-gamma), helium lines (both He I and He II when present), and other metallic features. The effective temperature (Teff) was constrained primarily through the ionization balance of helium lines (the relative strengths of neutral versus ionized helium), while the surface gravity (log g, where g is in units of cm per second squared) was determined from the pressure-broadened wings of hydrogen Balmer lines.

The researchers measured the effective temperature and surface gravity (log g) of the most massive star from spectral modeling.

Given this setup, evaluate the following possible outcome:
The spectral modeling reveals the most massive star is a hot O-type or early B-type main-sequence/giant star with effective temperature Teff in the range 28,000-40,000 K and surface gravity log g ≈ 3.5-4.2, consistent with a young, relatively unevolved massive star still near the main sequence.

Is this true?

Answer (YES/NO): YES